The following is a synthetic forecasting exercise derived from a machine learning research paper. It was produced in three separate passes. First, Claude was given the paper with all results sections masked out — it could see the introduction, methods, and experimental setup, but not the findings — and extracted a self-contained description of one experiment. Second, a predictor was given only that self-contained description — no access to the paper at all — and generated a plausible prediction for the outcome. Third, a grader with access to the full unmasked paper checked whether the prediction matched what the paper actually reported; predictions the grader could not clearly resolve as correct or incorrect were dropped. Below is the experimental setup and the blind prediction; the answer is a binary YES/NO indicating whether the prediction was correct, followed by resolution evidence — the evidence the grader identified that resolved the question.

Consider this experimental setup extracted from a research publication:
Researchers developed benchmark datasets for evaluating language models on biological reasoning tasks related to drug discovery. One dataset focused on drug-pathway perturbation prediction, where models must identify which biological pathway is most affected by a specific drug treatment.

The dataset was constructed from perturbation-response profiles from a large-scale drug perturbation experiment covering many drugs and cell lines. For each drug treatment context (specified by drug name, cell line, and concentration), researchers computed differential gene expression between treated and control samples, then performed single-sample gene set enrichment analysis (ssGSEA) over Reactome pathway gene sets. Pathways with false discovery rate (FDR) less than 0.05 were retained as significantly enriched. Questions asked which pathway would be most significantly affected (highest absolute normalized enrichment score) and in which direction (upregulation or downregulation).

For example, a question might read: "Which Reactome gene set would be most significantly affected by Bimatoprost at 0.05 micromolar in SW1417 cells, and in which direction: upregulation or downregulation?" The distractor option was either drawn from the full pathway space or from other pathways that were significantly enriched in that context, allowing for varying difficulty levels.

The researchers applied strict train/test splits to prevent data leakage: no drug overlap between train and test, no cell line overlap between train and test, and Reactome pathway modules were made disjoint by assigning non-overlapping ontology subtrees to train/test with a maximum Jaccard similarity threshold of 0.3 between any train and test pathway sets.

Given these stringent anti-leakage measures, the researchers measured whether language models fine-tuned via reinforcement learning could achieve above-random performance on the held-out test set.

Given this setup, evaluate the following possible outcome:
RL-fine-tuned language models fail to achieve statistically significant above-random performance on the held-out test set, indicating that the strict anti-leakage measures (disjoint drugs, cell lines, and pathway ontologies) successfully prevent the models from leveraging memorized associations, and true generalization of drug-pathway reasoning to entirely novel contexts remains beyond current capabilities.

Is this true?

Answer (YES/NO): NO